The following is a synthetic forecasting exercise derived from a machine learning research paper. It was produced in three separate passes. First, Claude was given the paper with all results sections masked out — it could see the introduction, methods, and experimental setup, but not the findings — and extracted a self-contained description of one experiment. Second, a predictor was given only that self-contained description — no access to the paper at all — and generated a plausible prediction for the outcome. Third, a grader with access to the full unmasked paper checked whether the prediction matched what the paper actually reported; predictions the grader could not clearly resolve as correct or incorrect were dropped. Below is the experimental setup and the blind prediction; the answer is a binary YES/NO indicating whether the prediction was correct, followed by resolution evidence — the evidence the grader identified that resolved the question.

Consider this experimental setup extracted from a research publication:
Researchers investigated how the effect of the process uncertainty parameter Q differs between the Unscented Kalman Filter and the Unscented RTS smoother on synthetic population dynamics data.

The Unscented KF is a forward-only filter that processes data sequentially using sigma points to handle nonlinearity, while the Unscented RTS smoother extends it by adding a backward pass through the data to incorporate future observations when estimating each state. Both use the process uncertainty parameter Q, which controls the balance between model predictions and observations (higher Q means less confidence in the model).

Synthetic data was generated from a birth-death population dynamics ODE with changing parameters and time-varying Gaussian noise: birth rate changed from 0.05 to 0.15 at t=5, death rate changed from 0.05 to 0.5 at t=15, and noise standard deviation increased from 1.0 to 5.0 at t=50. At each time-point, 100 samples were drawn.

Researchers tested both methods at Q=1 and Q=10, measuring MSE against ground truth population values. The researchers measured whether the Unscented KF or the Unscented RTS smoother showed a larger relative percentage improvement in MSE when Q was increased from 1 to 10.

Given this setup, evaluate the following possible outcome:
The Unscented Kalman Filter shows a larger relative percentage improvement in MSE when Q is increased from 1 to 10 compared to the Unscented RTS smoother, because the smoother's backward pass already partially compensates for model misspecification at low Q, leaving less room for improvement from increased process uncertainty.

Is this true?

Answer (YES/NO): YES